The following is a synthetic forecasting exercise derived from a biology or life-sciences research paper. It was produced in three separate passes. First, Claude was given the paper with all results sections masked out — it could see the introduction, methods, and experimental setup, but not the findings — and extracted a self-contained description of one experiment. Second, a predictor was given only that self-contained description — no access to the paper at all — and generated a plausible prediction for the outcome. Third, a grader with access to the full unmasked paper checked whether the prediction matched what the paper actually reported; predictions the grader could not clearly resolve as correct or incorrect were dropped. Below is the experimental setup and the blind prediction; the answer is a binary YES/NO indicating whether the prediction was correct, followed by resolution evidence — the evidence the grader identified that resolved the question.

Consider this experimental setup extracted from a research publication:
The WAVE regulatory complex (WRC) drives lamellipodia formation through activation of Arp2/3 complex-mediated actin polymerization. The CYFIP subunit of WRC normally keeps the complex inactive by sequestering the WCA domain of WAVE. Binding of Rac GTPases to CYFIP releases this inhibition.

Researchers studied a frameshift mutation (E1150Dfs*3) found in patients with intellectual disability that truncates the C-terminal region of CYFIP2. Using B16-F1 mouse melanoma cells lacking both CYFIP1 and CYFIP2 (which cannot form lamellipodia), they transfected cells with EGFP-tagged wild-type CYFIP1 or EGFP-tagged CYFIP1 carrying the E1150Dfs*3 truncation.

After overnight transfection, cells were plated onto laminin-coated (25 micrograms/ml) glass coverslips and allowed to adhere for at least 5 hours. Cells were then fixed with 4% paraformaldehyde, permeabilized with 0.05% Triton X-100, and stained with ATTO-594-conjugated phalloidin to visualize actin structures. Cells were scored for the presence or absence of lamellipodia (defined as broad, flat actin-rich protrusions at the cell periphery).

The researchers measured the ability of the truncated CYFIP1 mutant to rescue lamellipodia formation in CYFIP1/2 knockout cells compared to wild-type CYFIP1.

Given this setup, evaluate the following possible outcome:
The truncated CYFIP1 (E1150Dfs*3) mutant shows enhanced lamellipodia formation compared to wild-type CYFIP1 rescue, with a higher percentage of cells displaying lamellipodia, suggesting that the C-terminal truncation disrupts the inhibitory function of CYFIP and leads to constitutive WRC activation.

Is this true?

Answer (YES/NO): NO